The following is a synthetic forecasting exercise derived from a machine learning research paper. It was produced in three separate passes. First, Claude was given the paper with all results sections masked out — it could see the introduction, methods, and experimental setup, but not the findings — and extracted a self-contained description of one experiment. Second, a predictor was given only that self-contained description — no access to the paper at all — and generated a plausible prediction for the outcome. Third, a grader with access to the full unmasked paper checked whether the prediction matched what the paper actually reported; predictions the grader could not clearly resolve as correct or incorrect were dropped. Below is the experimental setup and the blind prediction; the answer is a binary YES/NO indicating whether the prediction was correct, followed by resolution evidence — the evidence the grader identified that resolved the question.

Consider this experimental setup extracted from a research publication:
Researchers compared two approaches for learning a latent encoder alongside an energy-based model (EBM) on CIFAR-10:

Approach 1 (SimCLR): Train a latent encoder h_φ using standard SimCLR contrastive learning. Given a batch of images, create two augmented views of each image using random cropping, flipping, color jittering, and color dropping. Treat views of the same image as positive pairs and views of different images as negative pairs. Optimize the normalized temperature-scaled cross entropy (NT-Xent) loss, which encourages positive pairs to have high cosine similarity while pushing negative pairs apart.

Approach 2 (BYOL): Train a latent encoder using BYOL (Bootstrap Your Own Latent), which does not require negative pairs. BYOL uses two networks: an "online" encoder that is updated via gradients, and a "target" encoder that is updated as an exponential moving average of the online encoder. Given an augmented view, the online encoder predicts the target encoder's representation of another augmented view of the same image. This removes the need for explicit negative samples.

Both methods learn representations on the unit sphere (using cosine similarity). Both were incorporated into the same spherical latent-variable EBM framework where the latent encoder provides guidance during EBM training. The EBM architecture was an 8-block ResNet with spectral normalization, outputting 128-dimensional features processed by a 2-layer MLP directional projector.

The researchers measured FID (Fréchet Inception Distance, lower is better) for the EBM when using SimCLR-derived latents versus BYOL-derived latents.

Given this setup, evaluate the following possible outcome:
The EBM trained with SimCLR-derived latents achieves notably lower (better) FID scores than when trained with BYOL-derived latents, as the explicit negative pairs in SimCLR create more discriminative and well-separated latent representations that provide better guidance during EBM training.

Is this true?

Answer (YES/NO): NO